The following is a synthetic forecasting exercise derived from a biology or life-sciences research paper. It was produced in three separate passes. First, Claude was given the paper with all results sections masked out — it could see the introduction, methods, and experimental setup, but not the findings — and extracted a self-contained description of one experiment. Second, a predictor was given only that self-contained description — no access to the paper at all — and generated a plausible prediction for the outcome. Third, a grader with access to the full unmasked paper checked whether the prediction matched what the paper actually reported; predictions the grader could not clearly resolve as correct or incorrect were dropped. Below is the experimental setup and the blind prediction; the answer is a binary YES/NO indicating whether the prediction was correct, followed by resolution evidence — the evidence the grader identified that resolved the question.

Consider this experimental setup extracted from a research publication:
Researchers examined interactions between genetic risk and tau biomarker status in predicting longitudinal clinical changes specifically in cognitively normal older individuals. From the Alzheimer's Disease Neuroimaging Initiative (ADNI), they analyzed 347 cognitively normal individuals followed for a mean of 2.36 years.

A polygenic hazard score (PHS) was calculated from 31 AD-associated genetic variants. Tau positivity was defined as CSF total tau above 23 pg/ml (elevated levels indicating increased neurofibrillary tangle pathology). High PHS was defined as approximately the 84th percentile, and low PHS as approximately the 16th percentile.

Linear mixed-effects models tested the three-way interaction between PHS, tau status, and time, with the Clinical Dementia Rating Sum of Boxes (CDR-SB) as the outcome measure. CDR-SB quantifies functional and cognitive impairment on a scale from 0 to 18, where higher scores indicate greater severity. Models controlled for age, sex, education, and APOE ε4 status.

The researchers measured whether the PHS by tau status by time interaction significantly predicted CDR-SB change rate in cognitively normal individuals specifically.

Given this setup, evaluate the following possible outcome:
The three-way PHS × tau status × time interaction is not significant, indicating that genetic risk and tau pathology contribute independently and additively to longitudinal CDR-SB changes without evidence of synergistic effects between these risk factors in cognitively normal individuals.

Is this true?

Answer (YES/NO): NO